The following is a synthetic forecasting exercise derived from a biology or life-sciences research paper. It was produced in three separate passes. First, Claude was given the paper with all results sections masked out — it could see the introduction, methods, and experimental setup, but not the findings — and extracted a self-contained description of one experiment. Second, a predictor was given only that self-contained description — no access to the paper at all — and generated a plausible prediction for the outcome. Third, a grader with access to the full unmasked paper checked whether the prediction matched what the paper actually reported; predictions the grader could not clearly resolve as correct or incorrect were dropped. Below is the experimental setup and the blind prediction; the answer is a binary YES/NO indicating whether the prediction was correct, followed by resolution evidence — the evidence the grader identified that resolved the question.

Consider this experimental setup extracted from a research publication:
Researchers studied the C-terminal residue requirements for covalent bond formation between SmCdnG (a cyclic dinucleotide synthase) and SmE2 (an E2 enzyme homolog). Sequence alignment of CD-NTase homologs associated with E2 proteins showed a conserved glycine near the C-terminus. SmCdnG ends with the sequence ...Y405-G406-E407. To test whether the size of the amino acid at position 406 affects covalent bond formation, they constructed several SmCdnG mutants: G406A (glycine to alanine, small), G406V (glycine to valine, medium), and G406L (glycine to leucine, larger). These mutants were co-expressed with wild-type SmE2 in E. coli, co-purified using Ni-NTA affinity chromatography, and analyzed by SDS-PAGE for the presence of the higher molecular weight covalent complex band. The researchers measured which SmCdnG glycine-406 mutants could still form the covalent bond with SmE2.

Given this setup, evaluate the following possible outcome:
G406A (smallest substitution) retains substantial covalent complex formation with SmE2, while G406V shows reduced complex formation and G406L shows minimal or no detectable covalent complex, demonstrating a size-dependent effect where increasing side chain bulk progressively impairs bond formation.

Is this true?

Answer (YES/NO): NO